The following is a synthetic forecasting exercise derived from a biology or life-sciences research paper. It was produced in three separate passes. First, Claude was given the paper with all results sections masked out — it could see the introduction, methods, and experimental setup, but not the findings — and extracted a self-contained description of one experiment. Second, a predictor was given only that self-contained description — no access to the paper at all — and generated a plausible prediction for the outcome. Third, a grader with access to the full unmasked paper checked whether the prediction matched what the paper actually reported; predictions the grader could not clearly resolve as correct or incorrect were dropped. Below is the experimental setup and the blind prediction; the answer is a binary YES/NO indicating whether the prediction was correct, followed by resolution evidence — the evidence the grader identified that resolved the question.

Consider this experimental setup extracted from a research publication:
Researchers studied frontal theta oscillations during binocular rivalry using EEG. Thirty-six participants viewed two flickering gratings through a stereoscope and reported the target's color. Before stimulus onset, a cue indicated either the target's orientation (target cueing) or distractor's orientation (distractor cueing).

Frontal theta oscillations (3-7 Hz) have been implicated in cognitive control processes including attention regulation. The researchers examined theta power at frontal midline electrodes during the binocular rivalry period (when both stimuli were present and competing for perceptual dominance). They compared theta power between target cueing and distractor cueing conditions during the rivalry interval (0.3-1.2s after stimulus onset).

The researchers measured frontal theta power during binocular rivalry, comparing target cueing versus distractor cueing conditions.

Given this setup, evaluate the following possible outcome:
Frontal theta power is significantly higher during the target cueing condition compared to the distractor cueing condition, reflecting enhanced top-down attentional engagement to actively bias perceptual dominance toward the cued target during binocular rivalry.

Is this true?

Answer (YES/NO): NO